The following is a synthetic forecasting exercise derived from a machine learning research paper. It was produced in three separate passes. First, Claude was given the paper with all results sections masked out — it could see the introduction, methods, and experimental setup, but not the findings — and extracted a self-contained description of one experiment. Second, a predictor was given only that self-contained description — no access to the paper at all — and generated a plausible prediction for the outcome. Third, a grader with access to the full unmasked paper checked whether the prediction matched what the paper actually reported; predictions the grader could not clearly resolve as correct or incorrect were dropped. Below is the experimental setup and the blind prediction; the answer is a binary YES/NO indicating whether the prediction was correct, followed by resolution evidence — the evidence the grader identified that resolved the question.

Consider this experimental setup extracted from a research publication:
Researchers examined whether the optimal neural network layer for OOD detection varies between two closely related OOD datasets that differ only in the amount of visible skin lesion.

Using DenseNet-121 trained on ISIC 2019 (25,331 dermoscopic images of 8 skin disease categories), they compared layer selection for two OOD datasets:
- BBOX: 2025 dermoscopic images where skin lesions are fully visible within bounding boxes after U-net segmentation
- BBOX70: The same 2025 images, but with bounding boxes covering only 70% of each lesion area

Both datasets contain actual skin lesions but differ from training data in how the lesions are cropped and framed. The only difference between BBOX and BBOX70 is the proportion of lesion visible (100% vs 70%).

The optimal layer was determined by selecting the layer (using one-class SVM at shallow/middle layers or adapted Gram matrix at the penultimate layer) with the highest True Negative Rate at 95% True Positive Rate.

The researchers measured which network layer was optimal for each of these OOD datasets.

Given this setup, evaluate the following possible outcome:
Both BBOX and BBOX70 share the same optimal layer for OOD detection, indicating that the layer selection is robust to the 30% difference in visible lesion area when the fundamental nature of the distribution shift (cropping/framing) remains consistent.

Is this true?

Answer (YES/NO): NO